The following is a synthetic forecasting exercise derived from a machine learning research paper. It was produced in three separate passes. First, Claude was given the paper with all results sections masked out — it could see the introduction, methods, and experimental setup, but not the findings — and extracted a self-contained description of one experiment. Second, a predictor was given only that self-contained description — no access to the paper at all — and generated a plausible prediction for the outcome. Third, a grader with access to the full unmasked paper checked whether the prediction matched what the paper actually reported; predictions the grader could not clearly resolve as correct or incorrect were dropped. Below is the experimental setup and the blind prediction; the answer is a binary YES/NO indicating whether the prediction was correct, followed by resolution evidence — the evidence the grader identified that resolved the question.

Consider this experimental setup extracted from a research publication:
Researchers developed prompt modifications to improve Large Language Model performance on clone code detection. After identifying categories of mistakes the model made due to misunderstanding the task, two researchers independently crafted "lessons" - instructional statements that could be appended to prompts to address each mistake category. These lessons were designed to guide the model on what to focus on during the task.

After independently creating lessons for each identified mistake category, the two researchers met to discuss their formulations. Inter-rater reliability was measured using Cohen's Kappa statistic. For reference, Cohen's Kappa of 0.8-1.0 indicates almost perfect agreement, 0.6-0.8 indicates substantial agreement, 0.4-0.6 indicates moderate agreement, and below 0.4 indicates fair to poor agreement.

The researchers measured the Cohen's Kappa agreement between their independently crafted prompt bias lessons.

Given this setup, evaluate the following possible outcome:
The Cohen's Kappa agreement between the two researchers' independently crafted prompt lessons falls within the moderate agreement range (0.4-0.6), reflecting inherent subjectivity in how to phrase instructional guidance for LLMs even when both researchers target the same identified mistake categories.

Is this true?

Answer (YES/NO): NO